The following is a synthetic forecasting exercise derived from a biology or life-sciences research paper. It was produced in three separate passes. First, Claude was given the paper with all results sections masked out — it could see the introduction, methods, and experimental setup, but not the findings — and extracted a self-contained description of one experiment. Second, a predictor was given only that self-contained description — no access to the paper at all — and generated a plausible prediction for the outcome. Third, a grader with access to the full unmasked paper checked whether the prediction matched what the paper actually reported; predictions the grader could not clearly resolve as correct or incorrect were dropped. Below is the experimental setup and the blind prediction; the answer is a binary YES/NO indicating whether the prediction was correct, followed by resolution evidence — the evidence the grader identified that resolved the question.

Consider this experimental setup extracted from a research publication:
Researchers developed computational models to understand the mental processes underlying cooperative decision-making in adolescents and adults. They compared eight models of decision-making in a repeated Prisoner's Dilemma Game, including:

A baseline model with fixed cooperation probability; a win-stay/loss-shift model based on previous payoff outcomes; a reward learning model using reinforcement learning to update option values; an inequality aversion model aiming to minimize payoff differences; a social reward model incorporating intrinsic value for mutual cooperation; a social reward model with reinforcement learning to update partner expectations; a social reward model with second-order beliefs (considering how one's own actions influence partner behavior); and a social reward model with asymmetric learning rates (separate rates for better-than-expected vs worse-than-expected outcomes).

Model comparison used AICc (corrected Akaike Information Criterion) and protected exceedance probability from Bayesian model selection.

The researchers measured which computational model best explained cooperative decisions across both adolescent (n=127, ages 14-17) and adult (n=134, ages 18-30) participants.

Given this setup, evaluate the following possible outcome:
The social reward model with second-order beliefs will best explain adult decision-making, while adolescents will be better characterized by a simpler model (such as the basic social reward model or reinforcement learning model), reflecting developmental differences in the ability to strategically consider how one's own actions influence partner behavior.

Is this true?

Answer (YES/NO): NO